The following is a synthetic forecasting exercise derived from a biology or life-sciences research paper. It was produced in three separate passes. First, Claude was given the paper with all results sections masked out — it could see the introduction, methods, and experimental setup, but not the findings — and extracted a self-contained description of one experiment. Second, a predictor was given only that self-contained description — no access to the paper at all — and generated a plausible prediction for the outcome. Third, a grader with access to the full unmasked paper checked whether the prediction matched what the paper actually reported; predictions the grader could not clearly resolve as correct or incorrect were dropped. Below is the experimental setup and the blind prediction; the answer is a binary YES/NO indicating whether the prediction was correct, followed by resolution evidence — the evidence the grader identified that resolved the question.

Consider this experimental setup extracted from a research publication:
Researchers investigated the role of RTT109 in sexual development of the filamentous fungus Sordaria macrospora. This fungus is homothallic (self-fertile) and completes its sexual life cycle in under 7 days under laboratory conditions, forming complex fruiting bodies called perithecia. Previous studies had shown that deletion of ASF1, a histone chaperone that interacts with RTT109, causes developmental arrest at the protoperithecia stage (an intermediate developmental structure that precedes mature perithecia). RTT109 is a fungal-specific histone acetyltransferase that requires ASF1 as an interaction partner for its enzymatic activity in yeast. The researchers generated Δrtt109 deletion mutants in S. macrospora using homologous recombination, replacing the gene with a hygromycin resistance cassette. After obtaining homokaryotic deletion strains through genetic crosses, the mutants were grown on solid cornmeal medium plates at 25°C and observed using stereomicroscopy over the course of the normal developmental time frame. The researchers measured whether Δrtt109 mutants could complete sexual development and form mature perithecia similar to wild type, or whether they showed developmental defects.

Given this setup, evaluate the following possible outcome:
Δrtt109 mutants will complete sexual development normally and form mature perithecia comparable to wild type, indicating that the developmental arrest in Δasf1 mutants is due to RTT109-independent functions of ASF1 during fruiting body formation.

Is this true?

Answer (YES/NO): NO